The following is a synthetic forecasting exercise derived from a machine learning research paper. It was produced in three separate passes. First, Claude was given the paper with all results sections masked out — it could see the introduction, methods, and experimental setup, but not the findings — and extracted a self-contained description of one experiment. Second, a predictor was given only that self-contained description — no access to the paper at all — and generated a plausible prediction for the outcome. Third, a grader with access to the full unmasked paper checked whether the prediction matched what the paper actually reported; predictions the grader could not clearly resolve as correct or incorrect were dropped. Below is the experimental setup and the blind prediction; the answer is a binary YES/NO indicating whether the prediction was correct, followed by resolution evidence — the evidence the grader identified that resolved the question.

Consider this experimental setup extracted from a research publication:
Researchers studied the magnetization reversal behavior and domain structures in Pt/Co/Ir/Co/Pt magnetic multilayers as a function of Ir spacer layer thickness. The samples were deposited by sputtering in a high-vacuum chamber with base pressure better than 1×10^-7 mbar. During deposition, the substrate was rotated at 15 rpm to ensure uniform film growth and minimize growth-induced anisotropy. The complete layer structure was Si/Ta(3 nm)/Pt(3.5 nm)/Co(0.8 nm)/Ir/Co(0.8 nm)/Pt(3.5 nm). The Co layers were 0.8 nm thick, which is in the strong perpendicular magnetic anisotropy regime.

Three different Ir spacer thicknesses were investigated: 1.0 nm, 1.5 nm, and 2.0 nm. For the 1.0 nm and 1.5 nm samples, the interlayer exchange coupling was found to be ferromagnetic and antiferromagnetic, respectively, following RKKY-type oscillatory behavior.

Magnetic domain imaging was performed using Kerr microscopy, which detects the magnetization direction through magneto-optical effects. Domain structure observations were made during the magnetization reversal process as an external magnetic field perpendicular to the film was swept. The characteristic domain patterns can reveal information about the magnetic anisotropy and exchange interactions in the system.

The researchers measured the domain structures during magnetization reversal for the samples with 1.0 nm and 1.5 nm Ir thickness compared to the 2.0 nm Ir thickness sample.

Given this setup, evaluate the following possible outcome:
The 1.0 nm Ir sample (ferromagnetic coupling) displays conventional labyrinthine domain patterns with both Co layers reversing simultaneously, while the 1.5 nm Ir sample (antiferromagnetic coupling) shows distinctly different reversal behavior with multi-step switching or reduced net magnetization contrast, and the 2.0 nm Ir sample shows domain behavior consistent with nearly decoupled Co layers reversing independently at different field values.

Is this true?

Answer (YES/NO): NO